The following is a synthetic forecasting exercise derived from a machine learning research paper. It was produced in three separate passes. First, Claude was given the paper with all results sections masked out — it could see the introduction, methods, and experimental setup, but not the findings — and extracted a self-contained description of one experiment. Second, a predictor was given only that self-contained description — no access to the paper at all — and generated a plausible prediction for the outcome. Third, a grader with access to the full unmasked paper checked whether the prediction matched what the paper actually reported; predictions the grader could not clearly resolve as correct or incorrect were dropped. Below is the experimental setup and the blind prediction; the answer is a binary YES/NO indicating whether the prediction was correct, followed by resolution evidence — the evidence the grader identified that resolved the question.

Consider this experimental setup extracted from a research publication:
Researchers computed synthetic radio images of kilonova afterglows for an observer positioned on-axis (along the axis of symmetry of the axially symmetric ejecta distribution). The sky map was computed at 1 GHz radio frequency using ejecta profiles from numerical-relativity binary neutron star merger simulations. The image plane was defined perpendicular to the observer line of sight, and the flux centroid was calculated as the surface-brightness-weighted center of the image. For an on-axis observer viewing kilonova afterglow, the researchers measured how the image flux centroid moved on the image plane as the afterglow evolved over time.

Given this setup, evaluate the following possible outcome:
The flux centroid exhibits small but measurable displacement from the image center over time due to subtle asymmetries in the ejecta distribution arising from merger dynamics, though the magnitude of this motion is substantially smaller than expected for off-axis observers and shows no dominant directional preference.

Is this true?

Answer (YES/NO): NO